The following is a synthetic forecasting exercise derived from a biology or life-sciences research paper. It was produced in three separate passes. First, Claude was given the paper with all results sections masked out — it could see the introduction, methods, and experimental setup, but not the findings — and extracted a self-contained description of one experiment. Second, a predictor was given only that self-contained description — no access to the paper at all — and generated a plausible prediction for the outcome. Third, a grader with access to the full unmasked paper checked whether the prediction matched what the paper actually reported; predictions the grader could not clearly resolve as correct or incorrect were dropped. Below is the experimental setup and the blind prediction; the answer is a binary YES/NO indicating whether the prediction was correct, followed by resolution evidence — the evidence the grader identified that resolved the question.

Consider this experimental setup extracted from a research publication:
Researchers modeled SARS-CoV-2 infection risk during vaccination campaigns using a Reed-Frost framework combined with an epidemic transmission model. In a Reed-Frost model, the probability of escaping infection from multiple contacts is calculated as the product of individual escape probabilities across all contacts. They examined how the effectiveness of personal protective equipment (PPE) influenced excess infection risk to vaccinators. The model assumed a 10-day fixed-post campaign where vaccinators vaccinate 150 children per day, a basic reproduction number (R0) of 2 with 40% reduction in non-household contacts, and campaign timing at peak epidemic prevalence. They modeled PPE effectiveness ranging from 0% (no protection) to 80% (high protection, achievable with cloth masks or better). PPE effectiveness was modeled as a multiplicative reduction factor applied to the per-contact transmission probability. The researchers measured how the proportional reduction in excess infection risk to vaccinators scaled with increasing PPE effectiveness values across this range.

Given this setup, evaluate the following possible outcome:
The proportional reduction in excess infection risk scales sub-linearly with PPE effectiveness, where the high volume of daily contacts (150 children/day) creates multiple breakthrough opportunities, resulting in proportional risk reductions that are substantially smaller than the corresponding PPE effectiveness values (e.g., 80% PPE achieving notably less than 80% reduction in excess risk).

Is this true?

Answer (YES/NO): YES